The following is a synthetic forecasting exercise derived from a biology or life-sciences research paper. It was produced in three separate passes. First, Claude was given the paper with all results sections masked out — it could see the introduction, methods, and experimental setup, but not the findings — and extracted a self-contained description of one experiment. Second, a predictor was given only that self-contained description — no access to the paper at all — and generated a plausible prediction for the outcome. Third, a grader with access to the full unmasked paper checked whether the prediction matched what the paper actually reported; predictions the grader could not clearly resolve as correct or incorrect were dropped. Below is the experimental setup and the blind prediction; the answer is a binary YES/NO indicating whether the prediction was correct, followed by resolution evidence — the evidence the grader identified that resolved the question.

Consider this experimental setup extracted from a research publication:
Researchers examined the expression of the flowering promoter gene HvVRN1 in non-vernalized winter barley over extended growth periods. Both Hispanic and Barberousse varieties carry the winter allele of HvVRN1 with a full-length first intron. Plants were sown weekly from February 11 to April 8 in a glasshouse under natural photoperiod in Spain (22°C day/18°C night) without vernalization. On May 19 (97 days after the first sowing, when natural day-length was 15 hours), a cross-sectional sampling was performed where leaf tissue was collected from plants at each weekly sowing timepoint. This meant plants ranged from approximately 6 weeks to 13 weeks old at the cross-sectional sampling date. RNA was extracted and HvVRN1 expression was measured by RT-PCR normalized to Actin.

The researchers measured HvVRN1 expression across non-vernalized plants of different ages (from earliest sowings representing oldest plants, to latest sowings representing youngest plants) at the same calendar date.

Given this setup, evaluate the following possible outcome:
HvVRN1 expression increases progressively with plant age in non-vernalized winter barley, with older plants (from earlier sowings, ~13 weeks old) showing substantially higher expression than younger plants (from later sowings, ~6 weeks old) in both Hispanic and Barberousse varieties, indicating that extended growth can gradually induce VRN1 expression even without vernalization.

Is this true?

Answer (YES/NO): NO